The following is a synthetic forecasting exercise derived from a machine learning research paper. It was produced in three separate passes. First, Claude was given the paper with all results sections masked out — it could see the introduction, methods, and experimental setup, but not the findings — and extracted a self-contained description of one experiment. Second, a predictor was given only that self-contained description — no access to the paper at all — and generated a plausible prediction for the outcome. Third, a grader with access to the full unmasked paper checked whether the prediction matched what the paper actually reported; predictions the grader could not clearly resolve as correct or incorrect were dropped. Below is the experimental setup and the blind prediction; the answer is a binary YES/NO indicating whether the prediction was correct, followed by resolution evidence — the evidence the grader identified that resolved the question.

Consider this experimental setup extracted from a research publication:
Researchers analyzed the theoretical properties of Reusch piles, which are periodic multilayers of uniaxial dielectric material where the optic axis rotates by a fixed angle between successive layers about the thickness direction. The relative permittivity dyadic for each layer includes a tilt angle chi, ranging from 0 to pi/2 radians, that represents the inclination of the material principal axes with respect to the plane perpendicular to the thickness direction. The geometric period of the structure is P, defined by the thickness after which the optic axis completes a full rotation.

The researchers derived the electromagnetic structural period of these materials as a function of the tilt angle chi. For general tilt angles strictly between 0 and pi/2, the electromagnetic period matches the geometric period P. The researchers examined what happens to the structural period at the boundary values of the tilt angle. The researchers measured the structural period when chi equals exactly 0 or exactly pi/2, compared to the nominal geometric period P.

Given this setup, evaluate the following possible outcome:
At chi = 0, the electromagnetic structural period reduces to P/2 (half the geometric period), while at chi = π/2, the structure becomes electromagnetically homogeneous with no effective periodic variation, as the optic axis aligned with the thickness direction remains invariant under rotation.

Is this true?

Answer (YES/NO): NO